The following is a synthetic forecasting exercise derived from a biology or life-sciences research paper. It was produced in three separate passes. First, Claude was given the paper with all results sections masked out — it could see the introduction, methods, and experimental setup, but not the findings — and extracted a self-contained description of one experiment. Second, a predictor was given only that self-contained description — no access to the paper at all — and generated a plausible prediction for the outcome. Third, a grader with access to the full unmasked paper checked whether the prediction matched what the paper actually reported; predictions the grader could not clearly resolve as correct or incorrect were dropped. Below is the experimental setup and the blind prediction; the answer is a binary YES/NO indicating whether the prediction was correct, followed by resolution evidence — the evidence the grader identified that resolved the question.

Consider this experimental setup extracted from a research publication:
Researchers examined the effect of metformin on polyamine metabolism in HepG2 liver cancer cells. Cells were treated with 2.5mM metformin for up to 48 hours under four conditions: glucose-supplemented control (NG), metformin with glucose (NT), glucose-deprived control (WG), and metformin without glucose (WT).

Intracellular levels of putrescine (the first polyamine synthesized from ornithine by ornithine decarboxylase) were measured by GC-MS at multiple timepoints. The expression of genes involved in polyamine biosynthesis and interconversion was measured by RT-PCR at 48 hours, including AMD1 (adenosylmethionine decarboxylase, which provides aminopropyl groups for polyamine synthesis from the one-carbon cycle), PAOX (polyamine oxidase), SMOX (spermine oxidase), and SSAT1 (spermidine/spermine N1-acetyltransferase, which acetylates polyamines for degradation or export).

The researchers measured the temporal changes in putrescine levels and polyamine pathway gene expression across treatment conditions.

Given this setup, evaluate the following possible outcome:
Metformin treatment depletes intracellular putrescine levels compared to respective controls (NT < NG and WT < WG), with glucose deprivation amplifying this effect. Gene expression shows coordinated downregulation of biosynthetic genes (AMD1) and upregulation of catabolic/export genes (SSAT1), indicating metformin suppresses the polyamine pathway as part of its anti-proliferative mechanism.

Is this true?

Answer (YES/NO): NO